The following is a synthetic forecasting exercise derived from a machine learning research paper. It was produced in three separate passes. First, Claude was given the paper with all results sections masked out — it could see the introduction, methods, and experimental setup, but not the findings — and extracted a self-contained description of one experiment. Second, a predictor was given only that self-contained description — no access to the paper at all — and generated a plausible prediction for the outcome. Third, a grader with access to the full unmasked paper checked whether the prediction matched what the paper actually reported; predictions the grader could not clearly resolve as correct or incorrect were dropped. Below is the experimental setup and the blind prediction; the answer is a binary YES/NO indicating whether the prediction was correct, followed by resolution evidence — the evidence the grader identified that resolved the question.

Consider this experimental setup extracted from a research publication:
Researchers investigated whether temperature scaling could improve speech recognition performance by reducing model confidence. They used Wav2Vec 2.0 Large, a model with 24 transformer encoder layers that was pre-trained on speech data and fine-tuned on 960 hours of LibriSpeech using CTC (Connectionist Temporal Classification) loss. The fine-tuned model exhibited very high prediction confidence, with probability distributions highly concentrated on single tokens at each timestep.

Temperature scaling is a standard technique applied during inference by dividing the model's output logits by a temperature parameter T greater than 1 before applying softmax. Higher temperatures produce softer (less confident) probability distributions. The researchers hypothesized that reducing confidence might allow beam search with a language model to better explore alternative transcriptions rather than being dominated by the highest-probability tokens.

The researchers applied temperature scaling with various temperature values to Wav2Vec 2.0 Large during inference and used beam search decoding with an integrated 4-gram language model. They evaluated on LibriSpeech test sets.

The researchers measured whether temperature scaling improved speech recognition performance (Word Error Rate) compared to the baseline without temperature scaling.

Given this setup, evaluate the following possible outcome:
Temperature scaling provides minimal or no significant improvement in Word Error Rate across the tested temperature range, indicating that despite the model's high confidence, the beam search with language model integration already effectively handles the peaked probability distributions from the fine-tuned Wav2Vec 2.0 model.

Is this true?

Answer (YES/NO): YES